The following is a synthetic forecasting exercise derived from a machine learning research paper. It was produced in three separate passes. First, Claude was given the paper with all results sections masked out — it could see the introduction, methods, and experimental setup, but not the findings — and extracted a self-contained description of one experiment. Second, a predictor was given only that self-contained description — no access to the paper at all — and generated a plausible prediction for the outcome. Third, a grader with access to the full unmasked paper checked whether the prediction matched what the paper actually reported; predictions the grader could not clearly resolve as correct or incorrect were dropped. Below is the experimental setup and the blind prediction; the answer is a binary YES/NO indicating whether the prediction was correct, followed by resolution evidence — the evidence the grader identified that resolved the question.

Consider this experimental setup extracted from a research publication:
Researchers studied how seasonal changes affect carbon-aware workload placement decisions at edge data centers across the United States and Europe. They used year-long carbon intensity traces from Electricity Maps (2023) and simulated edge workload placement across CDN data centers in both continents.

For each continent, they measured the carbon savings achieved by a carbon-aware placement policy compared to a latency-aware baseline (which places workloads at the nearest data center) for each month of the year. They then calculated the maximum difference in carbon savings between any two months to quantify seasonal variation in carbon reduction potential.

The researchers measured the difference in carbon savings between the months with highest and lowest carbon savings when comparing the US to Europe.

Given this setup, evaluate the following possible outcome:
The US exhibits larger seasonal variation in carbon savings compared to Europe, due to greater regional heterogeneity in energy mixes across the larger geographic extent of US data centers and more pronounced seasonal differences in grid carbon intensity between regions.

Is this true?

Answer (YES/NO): NO